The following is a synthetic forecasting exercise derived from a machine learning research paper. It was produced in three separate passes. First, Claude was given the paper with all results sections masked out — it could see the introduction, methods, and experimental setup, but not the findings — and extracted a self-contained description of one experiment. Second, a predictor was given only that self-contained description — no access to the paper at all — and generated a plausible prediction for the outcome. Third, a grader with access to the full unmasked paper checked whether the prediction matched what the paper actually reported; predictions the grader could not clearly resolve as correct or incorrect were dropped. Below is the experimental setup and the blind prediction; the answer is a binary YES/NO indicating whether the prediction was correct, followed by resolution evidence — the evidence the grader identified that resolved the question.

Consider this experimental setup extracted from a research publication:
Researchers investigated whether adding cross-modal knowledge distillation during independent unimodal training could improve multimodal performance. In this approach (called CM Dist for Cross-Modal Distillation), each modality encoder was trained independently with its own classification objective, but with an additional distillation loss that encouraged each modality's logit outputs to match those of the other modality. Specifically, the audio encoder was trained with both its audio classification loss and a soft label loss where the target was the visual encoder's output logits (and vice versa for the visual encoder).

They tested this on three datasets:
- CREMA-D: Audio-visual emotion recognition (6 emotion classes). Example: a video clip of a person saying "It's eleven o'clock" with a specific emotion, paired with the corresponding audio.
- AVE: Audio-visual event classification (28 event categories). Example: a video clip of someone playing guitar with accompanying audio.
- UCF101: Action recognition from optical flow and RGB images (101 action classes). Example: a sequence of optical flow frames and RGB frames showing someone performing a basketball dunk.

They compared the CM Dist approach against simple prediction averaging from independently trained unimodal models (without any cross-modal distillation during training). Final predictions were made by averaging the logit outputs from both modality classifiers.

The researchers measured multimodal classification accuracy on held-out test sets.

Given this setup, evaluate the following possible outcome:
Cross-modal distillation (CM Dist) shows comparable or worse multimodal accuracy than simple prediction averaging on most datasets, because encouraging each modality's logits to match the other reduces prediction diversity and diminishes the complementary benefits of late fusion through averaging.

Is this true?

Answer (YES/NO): NO